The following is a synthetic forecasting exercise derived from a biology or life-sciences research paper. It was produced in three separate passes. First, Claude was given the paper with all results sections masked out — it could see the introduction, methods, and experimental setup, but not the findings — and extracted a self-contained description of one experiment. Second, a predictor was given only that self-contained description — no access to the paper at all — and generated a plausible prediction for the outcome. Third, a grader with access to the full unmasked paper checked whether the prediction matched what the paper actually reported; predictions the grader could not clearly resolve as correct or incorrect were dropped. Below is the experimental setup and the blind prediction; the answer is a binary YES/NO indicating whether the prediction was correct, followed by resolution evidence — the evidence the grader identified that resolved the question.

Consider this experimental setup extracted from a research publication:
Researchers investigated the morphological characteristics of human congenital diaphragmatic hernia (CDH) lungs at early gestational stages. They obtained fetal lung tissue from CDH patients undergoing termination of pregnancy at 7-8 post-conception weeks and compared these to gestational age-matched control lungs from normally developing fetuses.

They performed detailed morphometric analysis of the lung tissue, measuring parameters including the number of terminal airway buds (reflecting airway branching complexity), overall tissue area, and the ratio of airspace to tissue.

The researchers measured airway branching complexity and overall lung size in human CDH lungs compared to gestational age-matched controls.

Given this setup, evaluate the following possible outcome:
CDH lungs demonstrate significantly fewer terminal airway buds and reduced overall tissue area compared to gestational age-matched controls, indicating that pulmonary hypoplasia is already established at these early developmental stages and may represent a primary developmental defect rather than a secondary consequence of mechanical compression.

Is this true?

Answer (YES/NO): NO